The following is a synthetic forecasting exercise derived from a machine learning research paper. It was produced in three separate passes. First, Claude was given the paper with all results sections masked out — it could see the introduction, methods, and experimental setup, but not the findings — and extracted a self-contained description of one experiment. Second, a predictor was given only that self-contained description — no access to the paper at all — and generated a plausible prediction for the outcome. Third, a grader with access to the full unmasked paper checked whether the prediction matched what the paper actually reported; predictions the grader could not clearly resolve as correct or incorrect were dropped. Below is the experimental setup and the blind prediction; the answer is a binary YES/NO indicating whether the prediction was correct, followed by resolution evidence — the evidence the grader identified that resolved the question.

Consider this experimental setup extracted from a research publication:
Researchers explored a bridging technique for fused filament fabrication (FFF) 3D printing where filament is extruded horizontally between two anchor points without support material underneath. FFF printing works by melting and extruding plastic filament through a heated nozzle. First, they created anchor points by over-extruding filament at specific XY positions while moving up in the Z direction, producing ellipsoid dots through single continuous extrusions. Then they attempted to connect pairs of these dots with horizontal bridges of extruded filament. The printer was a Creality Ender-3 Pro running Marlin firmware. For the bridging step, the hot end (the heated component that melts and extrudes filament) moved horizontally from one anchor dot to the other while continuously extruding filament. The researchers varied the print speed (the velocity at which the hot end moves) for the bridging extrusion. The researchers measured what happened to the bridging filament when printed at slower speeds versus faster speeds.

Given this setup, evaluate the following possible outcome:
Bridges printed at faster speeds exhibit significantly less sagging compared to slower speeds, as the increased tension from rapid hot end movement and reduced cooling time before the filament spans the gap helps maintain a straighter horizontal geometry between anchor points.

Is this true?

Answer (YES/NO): YES